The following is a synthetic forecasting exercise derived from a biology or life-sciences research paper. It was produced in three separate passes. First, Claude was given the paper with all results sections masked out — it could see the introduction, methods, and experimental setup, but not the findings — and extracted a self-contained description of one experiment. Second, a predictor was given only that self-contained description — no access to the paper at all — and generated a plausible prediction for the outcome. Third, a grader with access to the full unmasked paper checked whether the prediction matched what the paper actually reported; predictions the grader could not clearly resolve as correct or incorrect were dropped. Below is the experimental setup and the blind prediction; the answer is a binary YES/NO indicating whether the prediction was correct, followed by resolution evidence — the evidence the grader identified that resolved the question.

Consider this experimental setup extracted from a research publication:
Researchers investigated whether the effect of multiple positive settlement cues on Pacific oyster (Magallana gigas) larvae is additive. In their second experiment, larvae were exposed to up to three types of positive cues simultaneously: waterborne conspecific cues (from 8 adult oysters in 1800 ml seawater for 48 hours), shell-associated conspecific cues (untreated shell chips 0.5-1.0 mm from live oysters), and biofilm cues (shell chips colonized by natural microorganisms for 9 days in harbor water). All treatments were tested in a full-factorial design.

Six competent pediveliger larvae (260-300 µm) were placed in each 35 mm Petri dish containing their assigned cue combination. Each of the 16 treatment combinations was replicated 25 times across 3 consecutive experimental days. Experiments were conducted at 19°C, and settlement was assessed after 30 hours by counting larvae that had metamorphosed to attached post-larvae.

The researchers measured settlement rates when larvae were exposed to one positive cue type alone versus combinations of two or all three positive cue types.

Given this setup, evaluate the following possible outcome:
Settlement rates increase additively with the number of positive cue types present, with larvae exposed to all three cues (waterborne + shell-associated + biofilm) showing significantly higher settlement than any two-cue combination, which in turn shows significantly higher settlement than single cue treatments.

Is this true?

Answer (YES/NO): YES